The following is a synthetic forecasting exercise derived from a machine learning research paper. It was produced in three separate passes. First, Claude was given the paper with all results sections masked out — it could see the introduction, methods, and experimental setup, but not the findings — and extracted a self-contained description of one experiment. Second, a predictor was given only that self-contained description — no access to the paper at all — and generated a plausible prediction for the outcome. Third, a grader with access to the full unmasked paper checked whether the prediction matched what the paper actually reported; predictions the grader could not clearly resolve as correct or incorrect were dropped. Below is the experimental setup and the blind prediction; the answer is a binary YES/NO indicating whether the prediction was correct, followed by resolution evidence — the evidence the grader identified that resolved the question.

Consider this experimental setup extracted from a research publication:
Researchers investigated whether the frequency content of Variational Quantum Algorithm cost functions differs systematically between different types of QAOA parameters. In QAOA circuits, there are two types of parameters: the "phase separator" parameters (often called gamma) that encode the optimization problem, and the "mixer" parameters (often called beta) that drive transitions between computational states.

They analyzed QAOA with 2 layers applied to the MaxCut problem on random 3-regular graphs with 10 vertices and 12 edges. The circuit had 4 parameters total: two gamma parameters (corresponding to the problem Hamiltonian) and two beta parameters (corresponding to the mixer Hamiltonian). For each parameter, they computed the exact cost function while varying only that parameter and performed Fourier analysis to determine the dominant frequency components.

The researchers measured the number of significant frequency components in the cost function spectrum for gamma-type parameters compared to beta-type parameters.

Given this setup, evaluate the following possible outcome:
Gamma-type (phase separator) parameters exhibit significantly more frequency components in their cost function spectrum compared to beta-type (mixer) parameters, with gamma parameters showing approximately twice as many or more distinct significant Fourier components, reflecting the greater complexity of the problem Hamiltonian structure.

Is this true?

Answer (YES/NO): YES